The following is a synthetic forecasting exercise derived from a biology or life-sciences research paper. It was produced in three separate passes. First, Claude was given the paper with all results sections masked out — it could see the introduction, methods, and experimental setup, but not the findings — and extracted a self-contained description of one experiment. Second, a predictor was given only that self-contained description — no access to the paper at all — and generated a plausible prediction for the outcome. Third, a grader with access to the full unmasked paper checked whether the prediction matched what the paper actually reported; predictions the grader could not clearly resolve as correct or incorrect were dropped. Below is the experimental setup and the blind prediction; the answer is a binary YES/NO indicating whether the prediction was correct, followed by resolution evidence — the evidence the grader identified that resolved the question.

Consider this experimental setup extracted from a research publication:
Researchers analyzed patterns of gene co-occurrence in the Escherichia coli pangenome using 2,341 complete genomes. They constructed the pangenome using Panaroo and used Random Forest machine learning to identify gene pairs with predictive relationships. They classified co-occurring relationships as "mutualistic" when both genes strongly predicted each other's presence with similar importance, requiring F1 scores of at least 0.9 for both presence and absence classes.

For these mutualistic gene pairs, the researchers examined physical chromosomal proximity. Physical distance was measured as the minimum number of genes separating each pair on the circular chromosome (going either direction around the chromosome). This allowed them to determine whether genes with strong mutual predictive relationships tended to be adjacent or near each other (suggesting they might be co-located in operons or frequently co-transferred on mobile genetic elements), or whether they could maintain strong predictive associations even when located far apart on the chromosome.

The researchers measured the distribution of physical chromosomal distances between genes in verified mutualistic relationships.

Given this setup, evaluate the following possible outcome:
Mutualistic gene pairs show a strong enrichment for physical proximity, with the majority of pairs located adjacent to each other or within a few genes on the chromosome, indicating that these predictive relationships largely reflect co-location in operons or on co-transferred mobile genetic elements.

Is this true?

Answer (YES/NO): YES